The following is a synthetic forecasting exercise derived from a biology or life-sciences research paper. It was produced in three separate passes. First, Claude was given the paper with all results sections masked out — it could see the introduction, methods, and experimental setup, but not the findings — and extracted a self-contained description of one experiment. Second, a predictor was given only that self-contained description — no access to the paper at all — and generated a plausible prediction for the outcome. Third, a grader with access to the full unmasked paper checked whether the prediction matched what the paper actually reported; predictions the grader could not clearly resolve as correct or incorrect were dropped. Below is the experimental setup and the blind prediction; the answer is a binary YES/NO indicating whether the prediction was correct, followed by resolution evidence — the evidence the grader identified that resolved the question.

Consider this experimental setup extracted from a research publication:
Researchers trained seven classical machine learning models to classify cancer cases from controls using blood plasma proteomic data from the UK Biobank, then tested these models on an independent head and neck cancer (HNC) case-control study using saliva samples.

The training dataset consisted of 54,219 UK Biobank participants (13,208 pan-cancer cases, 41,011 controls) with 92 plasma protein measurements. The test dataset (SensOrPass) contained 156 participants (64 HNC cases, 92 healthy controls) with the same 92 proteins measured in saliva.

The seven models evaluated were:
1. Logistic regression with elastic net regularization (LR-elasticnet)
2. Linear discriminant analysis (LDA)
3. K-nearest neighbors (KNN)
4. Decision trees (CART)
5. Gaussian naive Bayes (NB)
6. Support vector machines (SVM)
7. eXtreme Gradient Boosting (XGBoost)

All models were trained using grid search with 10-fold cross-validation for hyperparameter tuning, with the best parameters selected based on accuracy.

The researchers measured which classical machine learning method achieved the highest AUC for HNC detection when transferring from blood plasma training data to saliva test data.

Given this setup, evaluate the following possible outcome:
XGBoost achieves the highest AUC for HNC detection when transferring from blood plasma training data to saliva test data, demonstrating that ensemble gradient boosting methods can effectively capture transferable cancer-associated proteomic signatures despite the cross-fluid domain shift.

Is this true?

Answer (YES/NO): YES